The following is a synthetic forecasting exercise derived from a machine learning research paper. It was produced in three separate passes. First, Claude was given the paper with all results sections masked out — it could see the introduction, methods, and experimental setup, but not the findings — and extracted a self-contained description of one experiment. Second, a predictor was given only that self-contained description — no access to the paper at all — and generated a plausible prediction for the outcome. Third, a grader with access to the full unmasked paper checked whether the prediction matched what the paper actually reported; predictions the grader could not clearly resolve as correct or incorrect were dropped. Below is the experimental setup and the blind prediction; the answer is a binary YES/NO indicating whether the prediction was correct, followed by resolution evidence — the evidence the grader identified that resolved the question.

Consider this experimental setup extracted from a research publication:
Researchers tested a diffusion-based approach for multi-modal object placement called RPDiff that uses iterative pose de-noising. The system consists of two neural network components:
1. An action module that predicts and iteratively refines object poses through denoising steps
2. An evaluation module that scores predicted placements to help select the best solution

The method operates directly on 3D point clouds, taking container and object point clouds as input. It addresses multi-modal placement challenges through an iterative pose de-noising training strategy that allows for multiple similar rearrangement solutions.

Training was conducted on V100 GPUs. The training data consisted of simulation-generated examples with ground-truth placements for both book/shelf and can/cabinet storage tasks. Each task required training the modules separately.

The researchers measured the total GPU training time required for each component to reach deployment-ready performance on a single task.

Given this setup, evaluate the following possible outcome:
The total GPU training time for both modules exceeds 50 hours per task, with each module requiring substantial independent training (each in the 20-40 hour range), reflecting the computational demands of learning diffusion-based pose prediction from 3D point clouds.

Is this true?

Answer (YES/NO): NO